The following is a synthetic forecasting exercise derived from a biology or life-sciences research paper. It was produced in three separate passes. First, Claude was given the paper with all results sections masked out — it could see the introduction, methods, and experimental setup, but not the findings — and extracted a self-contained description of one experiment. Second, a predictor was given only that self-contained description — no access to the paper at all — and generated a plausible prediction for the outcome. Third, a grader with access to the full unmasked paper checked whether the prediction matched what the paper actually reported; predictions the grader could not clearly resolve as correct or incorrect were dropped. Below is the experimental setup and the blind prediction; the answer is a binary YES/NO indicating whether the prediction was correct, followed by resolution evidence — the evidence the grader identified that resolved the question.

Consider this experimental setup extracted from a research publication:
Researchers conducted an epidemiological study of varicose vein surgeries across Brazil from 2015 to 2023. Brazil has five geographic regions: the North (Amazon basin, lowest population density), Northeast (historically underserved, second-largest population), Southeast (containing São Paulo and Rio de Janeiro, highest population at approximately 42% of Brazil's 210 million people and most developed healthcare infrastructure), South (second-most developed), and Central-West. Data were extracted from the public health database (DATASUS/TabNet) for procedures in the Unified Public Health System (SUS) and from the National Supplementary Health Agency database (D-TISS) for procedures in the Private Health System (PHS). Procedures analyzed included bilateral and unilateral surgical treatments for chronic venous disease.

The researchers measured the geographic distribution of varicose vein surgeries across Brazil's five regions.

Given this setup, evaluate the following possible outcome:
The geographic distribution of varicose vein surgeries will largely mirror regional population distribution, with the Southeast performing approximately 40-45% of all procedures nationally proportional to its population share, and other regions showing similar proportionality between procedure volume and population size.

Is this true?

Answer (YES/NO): NO